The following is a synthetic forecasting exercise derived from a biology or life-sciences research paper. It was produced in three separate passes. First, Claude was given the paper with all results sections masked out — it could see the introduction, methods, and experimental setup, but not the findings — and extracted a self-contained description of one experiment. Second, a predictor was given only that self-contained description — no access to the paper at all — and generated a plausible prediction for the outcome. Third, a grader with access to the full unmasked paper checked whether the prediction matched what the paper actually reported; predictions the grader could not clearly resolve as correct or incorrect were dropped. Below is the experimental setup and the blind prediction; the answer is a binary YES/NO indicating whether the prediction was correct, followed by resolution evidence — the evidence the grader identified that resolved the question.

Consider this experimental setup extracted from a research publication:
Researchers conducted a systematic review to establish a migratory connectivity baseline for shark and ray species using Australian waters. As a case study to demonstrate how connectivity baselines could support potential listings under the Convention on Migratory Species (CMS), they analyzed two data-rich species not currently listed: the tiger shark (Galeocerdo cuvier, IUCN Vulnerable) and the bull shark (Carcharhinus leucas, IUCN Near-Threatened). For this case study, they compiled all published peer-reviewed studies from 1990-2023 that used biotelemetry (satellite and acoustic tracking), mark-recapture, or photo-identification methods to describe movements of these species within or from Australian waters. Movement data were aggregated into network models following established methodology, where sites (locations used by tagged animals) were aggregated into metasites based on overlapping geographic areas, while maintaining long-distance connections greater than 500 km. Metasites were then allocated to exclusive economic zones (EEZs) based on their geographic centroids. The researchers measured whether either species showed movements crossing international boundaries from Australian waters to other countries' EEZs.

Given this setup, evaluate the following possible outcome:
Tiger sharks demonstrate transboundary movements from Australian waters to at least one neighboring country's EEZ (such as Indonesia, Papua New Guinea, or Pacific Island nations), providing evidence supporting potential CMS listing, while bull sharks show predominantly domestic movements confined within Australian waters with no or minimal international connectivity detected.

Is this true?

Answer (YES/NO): YES